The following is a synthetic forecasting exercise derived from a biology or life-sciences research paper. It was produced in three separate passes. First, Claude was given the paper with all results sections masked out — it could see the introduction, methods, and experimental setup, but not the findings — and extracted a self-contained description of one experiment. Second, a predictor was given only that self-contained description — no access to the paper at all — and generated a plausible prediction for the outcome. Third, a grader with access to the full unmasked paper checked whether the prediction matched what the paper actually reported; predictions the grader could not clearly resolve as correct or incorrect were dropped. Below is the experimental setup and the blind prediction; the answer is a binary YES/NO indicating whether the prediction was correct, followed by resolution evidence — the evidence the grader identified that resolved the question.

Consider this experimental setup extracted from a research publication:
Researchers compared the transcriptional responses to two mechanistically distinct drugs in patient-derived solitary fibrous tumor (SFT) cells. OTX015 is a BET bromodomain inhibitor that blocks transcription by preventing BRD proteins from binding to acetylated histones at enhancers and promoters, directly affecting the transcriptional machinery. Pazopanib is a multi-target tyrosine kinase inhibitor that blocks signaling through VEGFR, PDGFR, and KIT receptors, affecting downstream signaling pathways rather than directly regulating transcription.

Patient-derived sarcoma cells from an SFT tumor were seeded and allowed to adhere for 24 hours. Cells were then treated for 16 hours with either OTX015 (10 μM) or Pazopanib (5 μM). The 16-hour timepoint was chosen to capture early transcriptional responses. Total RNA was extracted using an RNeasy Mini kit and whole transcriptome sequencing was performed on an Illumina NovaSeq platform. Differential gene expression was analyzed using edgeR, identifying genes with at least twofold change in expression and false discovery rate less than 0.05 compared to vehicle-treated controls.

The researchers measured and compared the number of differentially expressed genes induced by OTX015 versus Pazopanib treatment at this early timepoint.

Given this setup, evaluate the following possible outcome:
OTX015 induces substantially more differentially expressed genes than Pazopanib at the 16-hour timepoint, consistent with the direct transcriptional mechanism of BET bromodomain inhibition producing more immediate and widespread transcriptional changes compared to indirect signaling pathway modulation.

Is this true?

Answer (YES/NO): YES